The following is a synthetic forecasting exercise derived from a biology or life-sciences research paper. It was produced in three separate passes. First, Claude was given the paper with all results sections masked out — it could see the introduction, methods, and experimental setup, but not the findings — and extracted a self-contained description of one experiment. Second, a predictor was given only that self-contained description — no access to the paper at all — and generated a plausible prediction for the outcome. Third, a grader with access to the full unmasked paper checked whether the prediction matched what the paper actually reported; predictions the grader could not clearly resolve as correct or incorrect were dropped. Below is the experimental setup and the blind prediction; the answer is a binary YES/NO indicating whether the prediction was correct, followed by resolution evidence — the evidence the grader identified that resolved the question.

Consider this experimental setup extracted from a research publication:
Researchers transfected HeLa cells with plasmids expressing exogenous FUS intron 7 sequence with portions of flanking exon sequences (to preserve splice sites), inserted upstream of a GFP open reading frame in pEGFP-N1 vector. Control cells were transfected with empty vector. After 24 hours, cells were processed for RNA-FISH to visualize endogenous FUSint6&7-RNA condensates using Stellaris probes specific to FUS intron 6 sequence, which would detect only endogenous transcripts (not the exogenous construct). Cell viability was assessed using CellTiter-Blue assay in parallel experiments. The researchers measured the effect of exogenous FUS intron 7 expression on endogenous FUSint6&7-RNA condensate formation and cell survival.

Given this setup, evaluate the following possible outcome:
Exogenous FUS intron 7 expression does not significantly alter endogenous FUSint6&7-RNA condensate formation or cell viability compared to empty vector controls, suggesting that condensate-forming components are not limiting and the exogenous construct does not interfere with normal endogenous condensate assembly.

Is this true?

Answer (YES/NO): NO